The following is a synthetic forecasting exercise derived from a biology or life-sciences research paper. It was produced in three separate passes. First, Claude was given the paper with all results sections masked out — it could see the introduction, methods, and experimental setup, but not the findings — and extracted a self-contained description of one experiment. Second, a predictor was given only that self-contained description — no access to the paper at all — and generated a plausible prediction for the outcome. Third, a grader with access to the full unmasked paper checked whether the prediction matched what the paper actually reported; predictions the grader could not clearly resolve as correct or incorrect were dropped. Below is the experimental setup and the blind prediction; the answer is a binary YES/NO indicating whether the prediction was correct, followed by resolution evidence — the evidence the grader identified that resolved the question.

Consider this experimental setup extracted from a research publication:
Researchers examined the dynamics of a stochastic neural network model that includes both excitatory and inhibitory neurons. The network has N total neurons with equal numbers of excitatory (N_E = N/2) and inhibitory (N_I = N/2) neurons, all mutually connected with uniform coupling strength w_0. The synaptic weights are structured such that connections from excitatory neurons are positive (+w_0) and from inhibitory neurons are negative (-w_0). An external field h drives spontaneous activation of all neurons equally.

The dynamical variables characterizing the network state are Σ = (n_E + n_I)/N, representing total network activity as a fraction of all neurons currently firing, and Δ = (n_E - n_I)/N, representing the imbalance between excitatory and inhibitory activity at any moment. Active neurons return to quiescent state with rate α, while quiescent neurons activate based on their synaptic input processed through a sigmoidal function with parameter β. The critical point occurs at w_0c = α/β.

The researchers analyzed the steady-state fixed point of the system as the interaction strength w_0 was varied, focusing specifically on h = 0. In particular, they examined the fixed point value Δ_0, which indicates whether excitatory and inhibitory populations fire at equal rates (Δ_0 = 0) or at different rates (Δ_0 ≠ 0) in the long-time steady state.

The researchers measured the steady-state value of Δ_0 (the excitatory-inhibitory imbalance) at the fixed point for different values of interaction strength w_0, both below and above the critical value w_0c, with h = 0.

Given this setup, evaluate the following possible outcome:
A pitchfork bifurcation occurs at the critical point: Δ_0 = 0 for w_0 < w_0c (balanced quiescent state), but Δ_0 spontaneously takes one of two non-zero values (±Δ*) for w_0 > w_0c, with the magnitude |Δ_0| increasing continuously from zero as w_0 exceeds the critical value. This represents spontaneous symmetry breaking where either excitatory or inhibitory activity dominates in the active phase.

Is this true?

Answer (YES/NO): NO